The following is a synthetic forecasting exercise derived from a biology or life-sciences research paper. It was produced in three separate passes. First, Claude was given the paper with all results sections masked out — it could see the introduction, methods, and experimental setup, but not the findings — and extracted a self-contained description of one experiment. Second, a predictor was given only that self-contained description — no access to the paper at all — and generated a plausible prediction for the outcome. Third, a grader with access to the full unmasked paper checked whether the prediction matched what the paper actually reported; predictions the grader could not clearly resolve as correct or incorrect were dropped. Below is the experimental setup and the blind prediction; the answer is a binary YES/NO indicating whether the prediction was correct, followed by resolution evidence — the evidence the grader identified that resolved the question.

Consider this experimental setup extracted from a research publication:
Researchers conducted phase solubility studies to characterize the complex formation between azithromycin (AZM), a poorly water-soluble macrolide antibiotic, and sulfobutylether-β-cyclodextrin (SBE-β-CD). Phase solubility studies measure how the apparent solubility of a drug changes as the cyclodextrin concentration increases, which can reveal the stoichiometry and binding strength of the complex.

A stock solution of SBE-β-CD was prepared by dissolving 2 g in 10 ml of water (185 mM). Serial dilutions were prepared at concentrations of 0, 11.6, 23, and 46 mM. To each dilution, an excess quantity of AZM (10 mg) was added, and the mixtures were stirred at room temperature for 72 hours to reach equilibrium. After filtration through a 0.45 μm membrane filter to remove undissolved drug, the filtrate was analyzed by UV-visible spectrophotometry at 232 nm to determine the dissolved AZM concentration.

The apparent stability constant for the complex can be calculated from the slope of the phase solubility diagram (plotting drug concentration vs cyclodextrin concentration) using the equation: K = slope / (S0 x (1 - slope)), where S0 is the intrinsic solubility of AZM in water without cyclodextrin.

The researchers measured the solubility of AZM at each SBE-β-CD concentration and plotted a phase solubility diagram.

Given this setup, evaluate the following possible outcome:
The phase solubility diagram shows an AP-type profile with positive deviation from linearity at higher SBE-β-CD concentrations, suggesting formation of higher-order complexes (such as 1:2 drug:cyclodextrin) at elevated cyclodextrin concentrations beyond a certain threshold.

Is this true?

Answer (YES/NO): NO